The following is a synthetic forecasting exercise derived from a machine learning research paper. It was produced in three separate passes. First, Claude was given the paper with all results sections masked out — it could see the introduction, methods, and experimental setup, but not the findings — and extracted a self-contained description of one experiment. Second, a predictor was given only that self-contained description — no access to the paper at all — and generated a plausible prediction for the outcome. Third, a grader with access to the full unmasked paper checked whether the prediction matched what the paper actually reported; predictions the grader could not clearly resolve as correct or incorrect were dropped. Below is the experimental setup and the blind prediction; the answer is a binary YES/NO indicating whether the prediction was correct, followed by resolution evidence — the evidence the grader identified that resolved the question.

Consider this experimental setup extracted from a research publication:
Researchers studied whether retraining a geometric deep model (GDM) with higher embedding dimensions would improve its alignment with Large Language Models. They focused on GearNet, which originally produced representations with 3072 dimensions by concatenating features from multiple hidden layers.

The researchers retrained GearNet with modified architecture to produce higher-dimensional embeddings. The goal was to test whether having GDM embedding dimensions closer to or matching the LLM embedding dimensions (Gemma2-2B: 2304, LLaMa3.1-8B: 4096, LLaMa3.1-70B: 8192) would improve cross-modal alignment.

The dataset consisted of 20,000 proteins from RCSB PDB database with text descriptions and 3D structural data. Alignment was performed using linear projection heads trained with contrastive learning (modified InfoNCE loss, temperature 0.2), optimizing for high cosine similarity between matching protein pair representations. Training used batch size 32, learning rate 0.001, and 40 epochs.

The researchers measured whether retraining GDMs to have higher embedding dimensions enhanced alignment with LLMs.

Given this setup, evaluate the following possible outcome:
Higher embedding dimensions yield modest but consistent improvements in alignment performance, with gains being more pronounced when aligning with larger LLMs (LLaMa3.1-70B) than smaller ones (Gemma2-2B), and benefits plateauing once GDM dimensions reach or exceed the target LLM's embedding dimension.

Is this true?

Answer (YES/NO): NO